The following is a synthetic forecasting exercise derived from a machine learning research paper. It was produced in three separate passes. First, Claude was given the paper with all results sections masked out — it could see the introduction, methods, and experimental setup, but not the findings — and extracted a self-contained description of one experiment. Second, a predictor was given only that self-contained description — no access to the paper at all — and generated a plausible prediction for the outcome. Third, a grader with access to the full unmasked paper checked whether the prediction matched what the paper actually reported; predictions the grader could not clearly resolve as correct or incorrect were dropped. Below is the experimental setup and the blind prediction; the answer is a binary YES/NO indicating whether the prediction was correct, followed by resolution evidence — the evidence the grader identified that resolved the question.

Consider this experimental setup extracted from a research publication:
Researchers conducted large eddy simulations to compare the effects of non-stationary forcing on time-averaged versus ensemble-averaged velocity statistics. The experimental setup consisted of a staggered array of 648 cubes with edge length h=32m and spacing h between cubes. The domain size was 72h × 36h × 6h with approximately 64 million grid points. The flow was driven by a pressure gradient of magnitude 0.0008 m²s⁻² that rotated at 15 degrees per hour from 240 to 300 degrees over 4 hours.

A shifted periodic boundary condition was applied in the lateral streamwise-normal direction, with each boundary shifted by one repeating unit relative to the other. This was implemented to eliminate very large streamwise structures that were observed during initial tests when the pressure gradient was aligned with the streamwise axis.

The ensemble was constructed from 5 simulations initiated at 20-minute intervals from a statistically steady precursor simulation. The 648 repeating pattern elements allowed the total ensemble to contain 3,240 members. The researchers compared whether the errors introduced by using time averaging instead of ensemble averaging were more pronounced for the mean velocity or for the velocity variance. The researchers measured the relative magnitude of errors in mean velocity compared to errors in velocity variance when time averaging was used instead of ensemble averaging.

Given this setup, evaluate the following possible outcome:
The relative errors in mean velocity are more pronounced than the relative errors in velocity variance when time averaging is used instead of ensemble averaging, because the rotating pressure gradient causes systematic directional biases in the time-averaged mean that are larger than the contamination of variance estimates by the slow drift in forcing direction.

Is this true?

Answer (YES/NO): NO